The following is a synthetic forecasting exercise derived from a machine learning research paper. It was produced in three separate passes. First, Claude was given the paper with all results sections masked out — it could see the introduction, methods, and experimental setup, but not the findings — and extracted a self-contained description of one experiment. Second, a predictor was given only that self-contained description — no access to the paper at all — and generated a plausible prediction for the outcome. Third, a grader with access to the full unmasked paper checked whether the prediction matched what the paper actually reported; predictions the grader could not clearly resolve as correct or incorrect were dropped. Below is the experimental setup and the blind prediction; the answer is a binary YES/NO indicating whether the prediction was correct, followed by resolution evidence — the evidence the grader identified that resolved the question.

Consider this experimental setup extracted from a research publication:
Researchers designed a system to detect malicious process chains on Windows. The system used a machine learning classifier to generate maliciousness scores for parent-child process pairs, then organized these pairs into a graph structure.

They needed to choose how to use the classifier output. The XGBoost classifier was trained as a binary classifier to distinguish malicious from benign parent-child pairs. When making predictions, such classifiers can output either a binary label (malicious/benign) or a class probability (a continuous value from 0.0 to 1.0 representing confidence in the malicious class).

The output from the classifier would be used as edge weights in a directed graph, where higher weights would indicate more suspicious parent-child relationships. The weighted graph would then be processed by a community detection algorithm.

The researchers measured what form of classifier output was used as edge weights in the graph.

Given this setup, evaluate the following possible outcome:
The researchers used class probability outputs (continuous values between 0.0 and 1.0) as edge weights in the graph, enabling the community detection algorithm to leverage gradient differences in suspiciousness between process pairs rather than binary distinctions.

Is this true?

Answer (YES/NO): YES